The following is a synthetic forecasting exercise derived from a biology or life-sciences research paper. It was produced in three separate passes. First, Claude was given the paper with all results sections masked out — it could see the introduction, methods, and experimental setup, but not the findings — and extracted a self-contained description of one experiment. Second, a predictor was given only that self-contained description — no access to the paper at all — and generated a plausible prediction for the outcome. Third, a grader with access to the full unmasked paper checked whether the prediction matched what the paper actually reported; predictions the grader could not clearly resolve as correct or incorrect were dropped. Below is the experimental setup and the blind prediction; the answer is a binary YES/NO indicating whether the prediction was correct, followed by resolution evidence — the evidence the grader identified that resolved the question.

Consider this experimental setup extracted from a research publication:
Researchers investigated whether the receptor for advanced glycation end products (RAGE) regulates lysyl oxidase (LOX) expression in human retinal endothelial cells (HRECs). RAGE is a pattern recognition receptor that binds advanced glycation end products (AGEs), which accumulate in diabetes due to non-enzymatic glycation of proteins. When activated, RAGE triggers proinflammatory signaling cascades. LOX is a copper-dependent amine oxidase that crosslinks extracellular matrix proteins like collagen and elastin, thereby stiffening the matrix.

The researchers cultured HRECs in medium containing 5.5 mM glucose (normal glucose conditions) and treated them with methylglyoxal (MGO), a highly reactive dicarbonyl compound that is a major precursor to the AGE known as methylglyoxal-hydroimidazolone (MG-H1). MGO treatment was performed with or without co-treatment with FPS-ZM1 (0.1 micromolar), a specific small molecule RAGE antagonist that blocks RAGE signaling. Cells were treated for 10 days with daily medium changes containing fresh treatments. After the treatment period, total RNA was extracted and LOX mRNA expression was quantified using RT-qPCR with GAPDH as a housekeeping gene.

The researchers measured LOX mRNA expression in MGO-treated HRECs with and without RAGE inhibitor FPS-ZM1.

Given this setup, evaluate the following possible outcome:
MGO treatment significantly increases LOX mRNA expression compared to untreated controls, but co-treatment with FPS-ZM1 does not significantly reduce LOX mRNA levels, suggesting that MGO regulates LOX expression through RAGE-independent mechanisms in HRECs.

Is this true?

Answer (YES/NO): NO